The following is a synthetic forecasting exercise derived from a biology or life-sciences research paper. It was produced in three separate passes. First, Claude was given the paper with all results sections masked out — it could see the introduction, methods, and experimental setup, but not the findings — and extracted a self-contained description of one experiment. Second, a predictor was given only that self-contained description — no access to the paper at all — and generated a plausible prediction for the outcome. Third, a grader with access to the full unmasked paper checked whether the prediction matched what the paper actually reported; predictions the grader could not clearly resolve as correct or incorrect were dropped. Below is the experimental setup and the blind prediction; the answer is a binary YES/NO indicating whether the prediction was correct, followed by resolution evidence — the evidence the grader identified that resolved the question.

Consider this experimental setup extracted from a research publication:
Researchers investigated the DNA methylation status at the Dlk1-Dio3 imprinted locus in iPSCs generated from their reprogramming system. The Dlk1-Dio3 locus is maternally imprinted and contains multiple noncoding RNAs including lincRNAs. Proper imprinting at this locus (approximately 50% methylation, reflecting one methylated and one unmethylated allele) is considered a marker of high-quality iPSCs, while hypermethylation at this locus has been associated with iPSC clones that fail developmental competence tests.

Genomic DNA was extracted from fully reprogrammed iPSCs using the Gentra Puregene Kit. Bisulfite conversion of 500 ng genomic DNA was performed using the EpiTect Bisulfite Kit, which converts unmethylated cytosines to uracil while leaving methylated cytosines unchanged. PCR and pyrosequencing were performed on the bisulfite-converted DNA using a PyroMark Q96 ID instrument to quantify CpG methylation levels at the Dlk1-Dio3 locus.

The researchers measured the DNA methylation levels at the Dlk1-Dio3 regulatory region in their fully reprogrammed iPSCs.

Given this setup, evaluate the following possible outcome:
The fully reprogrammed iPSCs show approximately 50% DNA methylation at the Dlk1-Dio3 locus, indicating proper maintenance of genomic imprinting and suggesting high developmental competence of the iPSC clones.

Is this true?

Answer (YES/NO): YES